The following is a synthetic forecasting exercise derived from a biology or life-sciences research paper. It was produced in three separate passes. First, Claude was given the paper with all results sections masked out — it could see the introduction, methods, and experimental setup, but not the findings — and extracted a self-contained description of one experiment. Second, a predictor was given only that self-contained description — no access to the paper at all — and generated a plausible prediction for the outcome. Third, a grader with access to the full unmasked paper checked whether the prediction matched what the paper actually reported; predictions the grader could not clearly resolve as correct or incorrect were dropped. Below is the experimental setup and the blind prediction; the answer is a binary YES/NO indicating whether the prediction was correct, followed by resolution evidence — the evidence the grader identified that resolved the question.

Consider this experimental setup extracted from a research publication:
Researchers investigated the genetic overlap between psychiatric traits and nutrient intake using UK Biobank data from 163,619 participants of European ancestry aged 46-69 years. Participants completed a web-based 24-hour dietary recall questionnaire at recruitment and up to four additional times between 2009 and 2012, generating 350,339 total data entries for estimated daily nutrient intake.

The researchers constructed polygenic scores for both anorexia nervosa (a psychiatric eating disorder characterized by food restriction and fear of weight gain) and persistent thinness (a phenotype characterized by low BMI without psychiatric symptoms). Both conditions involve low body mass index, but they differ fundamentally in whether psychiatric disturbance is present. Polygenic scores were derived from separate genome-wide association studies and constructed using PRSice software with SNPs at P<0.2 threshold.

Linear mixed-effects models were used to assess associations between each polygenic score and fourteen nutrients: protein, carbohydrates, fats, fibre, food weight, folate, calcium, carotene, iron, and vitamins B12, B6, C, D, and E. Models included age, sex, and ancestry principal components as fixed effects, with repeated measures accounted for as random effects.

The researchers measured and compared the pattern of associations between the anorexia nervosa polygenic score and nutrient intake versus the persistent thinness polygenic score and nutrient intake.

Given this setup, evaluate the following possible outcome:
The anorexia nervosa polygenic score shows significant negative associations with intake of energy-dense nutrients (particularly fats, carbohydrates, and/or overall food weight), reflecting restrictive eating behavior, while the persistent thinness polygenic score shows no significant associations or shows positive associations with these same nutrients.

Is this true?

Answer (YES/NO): NO